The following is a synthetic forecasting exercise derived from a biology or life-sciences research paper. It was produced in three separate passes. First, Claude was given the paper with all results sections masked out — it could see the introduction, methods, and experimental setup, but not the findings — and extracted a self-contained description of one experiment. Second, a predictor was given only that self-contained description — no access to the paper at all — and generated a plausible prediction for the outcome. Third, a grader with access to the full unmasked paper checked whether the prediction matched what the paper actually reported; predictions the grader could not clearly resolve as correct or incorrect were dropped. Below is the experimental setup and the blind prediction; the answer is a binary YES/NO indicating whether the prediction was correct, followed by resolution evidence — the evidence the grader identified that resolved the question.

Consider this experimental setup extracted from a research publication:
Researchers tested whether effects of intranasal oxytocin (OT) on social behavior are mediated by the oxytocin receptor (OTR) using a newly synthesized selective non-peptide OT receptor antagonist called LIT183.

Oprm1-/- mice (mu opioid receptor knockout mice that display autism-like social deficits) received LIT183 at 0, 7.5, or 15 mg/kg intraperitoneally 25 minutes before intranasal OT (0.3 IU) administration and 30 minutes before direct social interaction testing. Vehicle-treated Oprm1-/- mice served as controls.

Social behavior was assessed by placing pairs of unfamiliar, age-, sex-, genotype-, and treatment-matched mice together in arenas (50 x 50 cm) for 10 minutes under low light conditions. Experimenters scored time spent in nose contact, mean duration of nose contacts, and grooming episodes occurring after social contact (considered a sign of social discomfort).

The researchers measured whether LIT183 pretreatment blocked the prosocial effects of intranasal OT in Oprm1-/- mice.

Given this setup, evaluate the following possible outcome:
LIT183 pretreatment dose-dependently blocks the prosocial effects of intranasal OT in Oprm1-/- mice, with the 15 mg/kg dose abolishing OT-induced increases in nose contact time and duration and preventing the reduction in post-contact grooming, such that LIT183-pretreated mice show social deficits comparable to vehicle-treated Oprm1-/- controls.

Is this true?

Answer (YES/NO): NO